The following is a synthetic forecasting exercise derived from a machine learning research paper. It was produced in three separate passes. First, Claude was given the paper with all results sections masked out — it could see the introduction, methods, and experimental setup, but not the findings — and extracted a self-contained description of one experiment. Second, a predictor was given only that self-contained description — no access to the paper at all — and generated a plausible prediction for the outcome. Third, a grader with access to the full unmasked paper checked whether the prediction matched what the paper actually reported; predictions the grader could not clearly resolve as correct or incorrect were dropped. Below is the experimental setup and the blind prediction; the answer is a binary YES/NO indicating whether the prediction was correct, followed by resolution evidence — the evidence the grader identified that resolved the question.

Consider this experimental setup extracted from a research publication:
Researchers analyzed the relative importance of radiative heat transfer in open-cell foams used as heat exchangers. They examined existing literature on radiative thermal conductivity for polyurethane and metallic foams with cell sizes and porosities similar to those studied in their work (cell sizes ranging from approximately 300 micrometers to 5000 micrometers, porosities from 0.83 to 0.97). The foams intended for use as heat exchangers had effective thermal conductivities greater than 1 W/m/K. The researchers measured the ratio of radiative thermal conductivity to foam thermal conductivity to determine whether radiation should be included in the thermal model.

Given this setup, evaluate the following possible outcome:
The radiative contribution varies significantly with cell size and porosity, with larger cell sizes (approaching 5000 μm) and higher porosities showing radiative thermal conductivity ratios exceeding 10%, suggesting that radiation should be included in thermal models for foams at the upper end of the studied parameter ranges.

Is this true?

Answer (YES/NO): NO